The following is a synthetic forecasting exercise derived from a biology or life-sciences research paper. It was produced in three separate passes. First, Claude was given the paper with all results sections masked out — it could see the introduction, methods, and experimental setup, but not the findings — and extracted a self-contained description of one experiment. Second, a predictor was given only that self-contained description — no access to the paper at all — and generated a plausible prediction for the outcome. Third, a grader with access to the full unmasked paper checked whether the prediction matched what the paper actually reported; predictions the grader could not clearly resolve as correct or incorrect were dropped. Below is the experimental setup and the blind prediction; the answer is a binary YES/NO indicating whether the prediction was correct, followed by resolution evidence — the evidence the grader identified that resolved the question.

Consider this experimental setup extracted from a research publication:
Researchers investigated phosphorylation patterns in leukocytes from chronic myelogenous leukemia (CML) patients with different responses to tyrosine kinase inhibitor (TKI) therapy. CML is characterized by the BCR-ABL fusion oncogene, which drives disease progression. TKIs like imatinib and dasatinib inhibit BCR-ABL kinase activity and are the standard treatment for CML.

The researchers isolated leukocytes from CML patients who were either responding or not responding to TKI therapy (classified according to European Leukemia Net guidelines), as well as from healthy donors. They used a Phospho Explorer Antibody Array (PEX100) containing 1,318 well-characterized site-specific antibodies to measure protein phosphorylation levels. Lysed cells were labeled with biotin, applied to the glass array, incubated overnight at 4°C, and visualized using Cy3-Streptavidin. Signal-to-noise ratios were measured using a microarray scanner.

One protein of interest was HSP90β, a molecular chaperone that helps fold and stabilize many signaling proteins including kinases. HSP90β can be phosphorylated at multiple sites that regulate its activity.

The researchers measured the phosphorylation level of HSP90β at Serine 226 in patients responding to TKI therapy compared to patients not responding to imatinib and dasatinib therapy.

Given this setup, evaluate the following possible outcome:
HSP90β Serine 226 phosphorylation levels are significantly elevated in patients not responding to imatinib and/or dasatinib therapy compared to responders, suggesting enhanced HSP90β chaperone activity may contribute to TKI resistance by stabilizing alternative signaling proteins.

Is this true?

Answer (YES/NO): YES